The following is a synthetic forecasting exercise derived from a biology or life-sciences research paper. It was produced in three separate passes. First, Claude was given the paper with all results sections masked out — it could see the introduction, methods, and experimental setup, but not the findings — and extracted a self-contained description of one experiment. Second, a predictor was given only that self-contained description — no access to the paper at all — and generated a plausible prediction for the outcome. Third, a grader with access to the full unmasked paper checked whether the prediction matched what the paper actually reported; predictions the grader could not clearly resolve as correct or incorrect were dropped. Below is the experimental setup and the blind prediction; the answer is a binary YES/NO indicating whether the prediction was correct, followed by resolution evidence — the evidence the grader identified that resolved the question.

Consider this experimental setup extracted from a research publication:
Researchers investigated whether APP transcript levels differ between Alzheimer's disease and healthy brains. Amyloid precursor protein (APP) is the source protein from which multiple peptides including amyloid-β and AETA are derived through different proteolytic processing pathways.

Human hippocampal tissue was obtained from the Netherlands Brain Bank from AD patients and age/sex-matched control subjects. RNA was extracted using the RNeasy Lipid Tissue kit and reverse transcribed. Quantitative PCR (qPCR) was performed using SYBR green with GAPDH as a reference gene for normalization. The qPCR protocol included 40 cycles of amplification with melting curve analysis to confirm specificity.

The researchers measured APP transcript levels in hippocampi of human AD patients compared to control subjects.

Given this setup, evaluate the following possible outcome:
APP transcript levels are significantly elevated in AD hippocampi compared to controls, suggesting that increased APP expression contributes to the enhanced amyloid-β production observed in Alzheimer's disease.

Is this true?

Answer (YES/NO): NO